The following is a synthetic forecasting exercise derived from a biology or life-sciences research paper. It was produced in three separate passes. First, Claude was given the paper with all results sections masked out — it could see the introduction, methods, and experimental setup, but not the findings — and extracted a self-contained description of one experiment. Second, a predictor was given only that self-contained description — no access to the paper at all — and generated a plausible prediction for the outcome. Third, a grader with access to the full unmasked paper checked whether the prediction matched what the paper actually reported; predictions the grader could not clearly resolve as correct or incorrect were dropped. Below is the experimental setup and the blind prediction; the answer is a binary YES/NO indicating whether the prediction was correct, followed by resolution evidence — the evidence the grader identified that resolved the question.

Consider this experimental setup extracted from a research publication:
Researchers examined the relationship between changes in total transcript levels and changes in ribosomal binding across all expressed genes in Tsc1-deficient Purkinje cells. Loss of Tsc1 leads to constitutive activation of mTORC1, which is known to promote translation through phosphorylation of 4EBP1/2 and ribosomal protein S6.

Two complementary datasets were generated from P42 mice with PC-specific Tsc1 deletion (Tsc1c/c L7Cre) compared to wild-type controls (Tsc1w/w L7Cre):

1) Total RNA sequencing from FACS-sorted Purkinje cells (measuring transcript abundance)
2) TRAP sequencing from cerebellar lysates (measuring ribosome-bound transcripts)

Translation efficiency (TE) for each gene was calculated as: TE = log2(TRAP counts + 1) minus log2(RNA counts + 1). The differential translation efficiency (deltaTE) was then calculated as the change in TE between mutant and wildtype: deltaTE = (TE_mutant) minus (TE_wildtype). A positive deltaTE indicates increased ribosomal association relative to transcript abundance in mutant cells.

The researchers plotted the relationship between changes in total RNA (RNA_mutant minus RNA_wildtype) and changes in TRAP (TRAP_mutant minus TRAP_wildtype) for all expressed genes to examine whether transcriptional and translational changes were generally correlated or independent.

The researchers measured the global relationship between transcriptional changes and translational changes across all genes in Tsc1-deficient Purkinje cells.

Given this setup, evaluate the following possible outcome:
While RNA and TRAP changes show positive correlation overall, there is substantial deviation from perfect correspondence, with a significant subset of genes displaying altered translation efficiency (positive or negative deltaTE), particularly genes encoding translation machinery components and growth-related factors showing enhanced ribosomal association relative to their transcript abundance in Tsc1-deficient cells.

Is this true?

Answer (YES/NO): NO